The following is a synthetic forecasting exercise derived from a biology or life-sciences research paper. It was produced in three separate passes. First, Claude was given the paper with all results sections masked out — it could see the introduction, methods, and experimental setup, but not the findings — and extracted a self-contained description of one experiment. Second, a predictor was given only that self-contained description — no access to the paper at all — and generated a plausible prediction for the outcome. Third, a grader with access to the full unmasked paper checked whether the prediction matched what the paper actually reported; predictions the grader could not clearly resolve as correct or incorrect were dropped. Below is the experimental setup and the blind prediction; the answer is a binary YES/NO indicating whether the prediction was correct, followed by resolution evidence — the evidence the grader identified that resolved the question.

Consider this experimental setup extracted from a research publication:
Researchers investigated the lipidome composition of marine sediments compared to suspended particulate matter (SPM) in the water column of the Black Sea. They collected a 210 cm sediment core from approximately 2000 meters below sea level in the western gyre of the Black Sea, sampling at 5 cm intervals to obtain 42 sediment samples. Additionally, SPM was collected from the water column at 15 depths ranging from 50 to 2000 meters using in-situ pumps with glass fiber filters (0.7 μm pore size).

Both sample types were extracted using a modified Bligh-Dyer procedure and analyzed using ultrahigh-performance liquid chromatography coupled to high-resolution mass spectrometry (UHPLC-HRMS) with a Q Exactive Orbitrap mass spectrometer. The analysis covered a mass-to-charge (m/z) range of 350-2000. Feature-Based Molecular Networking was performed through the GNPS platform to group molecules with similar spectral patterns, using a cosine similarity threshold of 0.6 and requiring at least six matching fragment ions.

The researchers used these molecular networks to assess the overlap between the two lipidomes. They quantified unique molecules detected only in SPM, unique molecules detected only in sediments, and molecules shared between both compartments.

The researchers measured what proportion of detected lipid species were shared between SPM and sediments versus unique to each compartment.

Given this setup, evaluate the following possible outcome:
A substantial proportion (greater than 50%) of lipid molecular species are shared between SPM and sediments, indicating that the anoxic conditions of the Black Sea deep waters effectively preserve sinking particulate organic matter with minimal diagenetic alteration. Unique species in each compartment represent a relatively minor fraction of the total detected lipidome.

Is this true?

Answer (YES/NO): NO